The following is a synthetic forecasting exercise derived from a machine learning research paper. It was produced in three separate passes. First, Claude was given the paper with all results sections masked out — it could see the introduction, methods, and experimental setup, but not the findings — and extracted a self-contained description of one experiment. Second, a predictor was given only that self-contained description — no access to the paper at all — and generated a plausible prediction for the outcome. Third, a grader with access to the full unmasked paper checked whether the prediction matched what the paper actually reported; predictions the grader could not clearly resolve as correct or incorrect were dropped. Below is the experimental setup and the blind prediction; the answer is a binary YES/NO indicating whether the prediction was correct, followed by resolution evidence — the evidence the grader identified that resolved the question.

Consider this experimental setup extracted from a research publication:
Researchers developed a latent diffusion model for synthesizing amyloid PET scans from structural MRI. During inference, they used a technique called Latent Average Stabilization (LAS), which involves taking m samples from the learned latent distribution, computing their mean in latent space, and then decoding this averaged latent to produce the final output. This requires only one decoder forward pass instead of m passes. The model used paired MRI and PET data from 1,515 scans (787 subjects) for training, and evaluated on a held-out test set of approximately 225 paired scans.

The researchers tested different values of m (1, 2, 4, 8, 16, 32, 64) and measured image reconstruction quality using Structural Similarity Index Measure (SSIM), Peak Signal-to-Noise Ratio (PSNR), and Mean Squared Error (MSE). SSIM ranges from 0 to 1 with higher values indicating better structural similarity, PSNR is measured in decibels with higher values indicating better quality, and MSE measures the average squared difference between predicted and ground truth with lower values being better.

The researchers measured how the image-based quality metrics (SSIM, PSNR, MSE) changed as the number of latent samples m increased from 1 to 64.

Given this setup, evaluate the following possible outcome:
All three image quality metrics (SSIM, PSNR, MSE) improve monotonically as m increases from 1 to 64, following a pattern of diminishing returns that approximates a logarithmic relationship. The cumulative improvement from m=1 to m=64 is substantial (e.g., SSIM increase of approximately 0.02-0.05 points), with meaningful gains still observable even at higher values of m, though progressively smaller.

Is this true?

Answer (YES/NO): NO